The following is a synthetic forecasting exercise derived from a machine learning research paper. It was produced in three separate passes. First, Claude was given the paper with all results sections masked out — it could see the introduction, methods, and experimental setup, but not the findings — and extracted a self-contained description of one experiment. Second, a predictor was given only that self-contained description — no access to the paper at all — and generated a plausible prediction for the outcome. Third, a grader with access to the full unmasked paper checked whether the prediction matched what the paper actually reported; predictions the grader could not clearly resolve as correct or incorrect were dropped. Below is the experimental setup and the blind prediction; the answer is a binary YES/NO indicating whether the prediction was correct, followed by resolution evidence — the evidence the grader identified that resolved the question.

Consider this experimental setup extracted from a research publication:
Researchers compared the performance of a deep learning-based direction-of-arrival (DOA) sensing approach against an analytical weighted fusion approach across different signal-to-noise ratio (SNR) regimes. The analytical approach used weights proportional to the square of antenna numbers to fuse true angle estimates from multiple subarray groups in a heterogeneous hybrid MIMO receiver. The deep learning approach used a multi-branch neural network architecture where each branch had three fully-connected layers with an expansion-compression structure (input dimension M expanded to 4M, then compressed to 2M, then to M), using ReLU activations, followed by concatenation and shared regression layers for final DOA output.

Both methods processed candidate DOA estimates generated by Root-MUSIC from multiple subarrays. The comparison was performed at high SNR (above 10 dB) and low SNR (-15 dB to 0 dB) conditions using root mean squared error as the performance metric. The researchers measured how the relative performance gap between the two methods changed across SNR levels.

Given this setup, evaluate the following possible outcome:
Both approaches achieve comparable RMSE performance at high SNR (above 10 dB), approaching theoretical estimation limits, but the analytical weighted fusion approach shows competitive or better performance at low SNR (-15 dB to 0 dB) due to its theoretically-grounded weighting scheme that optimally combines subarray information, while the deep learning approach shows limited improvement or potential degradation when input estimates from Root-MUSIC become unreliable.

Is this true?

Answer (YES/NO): NO